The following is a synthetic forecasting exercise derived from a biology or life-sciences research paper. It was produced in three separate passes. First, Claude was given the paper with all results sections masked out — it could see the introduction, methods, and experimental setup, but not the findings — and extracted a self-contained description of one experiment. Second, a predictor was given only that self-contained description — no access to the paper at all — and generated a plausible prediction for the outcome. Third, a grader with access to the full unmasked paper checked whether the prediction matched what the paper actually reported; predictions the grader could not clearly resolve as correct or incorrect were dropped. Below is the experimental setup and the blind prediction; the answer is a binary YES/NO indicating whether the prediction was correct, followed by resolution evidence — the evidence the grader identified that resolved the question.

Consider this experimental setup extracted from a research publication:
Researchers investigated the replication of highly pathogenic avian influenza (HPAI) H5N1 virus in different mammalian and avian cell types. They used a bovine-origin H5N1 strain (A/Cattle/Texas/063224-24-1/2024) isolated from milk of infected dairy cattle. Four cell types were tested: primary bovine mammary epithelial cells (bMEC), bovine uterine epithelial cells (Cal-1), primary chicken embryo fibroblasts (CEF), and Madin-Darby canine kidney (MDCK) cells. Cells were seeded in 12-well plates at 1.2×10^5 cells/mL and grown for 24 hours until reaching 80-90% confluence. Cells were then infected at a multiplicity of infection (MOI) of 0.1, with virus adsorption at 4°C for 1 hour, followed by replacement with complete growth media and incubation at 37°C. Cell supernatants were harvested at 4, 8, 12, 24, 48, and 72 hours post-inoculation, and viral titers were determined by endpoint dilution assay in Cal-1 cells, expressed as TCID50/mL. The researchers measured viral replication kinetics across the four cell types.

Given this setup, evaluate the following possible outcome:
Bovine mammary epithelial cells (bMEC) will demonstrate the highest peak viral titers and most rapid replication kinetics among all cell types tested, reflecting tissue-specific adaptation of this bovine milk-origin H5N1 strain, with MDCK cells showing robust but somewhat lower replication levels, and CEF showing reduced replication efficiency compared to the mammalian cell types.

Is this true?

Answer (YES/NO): NO